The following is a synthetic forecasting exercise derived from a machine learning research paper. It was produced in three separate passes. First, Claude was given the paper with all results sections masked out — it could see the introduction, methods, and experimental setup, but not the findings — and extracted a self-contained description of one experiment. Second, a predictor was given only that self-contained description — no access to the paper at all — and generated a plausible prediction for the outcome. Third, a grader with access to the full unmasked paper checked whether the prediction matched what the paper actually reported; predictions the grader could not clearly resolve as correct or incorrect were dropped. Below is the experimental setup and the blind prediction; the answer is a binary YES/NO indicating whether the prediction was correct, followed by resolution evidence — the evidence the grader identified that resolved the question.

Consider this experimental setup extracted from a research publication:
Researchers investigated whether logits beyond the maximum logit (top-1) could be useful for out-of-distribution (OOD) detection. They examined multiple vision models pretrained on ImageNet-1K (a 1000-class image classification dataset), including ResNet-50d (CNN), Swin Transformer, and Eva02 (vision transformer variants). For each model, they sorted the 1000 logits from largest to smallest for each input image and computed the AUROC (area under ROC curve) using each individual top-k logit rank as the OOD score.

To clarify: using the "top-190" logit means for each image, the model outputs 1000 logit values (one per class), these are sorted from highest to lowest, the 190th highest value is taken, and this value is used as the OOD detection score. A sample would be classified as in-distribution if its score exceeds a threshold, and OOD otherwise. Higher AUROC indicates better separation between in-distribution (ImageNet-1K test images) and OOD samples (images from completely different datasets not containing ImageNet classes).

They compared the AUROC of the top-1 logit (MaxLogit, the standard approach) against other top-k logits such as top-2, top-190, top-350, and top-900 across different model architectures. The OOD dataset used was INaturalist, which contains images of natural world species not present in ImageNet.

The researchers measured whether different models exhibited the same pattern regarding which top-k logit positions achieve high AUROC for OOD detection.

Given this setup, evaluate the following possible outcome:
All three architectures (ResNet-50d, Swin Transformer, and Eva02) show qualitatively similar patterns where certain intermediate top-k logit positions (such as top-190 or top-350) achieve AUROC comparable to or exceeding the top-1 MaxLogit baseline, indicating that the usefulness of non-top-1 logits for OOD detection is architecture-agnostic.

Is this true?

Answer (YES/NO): NO